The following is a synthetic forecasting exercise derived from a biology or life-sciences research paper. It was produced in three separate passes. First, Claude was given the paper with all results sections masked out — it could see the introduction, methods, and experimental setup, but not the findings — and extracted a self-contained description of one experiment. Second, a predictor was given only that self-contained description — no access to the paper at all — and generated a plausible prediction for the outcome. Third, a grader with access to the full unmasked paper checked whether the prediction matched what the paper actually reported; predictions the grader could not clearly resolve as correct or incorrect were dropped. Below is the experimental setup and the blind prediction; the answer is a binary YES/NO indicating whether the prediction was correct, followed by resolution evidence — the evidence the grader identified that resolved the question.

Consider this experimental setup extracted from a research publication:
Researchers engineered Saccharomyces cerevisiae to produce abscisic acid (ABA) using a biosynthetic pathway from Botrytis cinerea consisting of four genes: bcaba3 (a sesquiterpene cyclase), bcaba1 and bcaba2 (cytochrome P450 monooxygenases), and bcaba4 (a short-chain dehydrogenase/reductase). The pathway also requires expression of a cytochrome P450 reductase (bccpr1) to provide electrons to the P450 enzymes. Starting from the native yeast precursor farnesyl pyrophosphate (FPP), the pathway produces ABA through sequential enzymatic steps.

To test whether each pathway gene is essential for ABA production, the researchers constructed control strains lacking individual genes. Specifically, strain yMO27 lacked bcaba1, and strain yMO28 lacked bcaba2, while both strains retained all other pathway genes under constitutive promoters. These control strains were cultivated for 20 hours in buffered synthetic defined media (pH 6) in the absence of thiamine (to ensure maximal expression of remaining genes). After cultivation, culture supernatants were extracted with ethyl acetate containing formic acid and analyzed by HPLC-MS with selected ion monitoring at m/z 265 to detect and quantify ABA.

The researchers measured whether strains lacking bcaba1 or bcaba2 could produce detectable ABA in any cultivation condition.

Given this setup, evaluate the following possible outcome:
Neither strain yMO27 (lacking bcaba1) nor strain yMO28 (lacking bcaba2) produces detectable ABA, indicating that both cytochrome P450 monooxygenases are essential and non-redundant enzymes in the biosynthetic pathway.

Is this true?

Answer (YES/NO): YES